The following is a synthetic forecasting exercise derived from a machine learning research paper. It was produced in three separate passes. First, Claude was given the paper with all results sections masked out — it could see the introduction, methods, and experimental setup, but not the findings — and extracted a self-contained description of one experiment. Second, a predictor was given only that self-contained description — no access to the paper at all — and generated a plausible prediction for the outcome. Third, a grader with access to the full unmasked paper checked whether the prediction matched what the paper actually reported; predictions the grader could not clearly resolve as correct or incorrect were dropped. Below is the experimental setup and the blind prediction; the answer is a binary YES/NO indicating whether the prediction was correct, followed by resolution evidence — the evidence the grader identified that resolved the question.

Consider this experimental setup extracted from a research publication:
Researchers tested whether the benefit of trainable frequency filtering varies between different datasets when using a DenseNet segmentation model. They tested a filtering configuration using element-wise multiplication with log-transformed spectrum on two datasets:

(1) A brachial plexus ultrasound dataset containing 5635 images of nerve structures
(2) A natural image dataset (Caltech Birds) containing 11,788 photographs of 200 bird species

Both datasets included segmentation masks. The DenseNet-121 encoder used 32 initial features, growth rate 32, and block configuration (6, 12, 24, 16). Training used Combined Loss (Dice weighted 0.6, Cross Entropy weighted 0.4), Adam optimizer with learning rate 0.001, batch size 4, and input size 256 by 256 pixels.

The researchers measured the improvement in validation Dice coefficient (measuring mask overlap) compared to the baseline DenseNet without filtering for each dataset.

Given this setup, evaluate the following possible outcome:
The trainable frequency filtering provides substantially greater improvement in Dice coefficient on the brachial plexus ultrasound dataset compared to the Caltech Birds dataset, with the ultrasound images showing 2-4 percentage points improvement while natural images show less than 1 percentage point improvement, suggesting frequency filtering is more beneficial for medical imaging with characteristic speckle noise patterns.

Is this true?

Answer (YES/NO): NO